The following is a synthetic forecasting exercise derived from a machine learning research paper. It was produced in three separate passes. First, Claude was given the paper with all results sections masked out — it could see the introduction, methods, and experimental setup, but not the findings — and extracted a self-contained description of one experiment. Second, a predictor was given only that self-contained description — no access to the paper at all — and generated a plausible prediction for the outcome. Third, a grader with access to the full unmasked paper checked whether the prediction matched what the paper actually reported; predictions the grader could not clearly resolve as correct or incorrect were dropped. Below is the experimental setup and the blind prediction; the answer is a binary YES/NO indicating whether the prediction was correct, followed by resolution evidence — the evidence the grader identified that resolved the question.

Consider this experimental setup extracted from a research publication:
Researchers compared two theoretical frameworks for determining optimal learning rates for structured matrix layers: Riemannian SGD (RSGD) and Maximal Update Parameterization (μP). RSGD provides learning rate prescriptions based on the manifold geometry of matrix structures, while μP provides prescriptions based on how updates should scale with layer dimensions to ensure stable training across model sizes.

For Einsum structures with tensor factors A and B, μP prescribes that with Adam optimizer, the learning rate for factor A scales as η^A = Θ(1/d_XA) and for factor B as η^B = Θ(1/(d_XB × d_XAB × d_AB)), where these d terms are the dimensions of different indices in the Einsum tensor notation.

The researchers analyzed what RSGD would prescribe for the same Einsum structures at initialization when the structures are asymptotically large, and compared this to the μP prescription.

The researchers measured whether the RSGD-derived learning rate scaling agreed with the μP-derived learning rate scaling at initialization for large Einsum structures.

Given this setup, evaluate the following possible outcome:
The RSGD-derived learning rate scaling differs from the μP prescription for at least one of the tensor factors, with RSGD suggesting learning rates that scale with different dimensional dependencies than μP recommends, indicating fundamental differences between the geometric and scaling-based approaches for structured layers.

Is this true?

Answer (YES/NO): NO